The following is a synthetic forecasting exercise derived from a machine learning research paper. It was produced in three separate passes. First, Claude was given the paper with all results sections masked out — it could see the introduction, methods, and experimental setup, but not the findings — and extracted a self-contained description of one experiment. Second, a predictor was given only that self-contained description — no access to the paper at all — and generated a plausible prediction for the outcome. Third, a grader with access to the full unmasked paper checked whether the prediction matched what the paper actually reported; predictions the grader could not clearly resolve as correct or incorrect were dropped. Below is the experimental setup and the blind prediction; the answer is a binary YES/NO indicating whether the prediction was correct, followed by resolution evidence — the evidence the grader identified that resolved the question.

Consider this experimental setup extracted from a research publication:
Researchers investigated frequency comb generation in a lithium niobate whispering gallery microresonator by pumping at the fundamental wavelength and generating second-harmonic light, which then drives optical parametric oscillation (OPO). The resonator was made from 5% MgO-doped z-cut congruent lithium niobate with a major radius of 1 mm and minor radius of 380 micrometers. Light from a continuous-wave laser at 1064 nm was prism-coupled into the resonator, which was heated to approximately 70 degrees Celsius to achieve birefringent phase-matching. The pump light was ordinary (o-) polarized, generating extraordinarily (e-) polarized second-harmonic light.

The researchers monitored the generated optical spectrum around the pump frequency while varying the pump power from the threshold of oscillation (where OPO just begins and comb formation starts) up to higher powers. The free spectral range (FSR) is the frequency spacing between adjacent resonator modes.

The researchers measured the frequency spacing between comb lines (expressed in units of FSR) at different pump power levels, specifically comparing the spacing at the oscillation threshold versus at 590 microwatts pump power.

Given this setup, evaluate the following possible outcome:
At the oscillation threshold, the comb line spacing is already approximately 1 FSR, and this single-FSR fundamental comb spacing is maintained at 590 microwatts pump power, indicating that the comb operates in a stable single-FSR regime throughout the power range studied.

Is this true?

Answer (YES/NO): NO